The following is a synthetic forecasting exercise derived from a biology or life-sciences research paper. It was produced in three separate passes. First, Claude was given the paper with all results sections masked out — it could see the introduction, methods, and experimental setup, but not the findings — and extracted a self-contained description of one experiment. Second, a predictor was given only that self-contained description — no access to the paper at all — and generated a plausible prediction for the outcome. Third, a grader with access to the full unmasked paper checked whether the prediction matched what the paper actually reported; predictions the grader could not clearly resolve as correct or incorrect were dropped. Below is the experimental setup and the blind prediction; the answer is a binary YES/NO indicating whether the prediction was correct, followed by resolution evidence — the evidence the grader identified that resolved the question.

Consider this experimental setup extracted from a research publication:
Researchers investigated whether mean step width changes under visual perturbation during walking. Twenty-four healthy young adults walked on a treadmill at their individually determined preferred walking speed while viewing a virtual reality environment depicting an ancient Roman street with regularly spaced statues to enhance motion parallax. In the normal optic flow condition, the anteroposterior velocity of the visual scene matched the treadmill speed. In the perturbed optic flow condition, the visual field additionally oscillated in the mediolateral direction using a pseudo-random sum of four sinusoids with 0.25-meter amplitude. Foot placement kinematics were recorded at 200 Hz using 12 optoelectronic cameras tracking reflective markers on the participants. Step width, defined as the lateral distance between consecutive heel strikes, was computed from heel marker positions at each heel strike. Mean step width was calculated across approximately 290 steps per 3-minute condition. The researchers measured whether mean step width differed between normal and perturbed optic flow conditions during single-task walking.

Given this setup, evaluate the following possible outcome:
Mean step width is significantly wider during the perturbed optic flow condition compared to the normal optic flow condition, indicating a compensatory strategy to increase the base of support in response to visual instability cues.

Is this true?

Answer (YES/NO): YES